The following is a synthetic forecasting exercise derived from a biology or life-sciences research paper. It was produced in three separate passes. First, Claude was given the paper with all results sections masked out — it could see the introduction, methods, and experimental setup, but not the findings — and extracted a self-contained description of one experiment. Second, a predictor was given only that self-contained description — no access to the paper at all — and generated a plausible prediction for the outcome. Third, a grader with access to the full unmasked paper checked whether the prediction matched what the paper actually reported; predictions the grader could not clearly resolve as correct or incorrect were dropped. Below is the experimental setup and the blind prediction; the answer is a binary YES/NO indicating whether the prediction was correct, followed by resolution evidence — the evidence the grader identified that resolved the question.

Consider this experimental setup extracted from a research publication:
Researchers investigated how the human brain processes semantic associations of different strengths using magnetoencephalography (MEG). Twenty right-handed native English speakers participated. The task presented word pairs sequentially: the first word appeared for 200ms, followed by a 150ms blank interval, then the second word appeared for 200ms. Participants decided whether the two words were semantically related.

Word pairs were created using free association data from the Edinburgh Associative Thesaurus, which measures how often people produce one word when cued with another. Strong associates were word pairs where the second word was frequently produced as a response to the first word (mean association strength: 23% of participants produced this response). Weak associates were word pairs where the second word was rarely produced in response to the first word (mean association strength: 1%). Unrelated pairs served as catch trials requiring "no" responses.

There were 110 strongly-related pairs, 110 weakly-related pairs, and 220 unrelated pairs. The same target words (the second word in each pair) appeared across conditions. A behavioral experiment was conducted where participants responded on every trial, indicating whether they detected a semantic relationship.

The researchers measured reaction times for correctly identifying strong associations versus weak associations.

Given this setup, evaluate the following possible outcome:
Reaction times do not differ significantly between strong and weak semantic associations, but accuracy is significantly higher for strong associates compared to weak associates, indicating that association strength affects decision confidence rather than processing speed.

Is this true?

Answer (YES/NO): NO